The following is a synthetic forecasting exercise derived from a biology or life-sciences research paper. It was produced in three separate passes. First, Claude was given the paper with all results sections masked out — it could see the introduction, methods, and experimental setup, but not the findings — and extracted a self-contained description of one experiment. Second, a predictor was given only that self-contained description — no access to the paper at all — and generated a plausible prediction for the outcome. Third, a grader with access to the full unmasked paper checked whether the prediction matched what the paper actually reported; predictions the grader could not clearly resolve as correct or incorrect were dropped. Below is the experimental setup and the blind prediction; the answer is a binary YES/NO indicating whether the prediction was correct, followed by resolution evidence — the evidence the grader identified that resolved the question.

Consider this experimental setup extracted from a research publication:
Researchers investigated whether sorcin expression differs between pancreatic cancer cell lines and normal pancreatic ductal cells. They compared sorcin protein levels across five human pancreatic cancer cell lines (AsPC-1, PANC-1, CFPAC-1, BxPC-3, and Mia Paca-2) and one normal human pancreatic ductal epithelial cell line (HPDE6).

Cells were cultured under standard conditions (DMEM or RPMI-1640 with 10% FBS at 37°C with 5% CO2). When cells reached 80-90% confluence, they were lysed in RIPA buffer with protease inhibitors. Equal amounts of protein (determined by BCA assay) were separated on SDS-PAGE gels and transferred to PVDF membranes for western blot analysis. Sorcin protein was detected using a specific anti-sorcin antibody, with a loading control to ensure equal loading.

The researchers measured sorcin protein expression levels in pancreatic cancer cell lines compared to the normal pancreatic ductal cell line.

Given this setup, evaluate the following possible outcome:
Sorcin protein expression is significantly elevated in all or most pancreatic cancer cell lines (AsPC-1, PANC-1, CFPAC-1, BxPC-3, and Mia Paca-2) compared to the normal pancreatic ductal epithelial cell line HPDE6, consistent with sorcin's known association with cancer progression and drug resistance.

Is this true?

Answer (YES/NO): YES